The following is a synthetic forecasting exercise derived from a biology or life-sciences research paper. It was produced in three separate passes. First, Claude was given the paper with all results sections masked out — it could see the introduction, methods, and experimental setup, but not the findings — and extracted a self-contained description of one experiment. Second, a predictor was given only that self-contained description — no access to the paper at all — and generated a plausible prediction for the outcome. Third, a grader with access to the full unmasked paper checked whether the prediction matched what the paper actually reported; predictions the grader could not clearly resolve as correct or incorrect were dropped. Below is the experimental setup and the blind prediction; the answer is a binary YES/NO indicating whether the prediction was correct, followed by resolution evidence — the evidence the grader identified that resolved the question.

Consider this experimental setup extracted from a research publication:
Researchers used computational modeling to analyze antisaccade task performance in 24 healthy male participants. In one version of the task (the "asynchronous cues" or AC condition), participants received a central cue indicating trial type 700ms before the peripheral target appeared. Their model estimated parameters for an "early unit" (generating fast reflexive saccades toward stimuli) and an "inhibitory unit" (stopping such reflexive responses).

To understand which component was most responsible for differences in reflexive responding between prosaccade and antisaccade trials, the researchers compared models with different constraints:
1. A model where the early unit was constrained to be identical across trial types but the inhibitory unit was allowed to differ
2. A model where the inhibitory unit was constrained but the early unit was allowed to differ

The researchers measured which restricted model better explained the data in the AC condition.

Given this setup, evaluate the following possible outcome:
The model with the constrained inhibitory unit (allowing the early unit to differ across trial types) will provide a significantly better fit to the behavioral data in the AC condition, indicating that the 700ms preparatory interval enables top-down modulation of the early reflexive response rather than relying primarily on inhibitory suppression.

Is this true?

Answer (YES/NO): NO